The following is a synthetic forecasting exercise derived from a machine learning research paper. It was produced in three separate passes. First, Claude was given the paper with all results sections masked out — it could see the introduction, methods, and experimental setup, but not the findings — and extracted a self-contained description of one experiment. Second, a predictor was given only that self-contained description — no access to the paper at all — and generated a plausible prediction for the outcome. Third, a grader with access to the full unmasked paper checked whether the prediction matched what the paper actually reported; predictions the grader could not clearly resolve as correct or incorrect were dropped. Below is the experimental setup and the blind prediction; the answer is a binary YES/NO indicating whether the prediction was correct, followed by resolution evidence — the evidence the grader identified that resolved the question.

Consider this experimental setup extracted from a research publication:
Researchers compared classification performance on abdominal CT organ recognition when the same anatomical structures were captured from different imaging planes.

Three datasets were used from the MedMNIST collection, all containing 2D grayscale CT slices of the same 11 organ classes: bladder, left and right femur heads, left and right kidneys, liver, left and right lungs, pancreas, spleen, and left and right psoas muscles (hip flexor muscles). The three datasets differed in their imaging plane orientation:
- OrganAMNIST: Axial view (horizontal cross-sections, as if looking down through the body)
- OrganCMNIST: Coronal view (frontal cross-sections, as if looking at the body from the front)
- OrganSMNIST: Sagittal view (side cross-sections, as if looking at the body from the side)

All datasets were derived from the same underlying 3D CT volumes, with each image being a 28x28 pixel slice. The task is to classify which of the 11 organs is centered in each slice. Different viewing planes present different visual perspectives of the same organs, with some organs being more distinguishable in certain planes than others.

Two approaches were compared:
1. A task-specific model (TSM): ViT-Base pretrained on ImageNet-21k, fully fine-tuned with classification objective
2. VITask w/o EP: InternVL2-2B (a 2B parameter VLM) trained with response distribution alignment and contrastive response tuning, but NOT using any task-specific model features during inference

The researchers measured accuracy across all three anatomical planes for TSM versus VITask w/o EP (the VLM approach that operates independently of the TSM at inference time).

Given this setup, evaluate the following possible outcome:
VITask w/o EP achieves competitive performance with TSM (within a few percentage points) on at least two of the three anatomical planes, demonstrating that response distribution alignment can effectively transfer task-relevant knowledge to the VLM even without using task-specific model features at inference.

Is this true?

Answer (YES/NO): YES